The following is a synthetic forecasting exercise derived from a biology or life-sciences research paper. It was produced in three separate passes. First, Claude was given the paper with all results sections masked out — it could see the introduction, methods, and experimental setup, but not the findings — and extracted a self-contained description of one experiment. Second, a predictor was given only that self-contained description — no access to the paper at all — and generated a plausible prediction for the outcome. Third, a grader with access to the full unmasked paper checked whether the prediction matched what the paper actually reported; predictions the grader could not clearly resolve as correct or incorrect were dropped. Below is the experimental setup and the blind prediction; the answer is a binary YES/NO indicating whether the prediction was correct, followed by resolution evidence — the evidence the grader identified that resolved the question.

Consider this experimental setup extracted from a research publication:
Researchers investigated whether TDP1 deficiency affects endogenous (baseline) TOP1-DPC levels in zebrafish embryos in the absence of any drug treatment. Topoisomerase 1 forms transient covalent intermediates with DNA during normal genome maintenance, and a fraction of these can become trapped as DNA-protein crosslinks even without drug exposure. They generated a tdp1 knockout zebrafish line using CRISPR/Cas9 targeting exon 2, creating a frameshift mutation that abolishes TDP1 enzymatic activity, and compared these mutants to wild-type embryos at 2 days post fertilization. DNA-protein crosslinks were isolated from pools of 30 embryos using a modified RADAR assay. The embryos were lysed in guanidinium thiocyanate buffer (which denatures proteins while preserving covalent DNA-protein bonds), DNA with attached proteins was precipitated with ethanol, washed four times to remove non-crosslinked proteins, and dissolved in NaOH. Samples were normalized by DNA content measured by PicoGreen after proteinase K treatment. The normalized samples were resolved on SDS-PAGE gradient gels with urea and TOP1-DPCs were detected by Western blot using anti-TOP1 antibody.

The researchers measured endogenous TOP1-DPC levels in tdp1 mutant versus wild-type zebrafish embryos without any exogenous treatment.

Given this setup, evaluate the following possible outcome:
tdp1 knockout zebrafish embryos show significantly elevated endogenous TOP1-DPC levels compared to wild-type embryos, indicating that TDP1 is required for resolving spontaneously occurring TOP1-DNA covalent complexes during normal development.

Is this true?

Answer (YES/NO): YES